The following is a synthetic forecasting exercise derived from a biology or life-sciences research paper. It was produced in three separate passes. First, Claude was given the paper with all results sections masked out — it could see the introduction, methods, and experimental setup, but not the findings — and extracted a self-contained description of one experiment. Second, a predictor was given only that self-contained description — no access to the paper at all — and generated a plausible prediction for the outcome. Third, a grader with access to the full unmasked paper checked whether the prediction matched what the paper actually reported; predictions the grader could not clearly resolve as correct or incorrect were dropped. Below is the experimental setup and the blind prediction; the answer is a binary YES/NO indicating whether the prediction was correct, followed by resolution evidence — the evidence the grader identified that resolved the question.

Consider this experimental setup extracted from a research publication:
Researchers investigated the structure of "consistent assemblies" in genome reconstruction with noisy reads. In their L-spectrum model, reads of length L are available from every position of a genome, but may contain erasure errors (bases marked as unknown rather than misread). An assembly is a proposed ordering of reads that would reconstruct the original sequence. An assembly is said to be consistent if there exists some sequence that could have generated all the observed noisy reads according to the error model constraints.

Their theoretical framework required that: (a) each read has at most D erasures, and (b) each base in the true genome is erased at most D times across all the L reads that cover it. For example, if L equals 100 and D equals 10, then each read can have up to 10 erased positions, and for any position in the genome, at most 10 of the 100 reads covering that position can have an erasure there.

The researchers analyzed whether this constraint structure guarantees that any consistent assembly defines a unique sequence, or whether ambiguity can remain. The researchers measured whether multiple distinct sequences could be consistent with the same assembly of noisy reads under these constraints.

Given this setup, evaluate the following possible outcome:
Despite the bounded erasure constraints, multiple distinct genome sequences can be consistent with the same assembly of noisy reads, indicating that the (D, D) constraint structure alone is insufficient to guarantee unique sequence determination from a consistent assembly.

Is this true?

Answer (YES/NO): NO